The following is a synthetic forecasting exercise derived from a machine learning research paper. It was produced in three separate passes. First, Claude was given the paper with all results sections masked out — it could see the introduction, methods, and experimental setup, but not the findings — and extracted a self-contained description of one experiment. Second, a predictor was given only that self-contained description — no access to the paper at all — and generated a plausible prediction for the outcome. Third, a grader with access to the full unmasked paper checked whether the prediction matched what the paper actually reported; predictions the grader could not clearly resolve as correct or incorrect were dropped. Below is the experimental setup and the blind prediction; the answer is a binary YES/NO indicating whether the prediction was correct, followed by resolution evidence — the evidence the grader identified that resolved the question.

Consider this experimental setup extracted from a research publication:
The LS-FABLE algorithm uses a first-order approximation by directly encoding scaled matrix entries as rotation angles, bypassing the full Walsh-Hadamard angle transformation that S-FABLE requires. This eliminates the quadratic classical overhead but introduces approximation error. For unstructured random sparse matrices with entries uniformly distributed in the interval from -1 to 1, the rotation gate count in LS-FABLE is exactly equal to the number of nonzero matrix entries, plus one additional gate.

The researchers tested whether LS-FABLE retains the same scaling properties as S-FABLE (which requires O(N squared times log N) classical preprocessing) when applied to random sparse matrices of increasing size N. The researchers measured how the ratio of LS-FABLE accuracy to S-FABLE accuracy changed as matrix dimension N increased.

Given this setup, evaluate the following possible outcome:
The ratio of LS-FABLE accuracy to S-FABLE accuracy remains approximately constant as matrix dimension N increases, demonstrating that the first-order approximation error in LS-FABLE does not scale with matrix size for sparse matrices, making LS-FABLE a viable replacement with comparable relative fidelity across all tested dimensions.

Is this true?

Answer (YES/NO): YES